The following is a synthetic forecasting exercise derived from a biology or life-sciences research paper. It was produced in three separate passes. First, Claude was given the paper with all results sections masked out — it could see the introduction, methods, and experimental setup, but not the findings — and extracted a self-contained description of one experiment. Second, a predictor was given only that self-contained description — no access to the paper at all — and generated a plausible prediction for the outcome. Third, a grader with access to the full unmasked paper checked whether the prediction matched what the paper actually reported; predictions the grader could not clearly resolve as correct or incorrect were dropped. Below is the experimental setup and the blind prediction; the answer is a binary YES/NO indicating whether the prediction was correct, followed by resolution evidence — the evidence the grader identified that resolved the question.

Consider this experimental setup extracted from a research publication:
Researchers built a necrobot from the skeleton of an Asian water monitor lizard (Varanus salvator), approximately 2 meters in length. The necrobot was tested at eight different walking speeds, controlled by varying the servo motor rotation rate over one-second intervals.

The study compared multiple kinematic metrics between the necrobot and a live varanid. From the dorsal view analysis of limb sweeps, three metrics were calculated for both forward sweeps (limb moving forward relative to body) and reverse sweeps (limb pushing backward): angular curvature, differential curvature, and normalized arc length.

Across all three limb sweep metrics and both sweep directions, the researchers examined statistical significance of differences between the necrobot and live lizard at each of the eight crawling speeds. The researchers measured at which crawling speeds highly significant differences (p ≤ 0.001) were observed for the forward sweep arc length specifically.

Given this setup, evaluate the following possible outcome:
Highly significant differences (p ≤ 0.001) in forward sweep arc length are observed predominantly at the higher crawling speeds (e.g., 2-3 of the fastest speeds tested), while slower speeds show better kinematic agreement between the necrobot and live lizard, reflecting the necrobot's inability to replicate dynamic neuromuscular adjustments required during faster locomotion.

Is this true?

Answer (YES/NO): NO